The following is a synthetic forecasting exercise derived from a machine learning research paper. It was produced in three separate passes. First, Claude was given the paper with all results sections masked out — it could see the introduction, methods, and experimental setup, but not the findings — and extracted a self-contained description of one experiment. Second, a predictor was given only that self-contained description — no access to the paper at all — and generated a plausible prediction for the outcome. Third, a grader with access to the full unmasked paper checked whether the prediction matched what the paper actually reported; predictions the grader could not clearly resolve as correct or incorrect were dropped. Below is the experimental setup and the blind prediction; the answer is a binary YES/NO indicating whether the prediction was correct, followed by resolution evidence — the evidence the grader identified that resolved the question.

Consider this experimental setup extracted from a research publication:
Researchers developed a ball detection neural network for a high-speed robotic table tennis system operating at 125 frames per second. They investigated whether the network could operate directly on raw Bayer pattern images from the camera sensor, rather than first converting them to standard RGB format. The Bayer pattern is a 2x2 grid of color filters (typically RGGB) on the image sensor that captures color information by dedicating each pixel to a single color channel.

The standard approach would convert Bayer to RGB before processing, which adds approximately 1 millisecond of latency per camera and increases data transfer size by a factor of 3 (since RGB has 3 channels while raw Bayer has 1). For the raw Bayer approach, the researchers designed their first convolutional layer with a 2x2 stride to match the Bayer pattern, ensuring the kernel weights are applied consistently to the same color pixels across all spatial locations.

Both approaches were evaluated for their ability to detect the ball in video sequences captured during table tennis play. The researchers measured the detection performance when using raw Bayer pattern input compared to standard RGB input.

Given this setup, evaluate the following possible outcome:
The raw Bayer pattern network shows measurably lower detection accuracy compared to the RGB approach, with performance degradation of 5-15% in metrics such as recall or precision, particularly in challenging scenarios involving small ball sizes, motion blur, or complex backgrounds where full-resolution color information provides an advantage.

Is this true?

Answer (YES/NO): NO